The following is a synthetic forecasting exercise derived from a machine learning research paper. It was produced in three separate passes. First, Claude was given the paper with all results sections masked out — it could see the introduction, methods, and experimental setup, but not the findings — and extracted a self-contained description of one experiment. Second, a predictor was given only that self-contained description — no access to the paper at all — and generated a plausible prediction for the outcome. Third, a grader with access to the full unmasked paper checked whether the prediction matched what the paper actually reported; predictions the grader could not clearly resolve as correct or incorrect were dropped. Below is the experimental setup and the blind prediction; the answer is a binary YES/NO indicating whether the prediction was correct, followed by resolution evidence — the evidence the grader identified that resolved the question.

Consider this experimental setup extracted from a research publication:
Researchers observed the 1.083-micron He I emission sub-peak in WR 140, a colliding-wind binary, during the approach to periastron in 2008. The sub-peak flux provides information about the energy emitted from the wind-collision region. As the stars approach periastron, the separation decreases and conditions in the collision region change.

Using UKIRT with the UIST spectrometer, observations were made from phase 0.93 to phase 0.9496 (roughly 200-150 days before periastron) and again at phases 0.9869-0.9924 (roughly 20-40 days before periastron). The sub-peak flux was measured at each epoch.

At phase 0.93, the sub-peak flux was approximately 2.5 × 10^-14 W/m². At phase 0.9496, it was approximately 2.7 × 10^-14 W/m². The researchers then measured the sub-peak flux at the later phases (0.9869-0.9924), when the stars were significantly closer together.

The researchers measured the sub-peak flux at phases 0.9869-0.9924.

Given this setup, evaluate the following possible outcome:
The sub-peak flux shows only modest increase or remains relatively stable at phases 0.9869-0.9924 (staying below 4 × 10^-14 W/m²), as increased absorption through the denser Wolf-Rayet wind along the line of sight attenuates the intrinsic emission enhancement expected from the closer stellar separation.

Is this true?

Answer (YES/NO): NO